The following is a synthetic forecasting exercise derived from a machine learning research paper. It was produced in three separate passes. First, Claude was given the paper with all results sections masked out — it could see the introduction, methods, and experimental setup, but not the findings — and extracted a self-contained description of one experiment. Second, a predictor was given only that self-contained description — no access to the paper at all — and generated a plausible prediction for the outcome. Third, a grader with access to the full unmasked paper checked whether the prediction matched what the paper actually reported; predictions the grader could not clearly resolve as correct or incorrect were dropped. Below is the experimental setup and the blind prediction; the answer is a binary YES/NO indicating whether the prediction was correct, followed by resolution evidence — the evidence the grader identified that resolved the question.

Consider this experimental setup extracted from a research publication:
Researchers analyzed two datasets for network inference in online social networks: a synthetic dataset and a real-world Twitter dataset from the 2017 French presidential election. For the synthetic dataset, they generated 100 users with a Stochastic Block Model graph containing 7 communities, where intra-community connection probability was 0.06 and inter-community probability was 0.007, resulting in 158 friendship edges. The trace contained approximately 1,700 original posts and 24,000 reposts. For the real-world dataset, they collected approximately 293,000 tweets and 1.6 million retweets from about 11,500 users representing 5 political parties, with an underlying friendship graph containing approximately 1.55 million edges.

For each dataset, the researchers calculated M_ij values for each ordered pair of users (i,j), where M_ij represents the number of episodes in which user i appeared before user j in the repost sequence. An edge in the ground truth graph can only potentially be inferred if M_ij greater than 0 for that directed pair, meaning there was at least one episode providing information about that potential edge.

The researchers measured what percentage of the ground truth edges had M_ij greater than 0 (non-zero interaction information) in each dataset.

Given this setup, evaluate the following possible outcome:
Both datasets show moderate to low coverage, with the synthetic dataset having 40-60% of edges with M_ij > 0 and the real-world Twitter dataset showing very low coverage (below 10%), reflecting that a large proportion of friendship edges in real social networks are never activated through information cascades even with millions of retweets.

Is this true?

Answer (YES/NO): NO